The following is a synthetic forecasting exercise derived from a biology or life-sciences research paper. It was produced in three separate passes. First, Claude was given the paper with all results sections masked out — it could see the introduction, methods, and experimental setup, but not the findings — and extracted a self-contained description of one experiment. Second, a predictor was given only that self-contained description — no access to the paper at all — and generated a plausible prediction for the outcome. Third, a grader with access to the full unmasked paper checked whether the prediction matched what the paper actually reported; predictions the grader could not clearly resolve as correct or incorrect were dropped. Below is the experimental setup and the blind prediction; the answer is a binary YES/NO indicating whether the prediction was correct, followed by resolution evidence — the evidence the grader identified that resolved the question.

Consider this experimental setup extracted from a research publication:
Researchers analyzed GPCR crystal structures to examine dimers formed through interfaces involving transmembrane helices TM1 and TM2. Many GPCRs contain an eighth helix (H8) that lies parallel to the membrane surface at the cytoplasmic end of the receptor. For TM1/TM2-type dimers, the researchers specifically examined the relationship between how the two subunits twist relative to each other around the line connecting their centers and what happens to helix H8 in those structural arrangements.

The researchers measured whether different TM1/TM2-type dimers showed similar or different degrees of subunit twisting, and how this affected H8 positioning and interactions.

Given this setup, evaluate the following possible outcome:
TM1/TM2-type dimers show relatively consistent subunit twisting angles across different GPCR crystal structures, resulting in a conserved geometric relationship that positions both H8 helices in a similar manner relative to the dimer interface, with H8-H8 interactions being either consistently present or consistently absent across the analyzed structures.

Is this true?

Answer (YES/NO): NO